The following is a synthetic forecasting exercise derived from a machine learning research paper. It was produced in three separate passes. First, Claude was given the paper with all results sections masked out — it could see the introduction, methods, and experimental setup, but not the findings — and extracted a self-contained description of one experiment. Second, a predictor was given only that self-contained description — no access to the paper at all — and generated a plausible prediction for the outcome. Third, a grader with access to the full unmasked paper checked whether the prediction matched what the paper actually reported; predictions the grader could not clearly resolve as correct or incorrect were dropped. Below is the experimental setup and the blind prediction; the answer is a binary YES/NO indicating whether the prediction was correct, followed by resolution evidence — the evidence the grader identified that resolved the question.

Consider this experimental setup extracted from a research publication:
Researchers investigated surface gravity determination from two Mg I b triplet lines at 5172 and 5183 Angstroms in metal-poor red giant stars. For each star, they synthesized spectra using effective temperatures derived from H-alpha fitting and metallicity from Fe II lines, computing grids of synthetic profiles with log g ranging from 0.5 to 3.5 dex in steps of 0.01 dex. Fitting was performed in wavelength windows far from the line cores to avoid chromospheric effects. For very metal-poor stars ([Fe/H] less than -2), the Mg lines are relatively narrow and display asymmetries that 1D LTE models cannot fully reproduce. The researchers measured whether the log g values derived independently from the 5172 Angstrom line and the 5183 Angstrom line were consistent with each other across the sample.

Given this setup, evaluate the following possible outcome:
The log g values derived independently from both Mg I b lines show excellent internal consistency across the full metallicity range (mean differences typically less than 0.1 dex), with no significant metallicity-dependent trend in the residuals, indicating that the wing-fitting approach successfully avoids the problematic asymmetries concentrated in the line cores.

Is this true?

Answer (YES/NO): YES